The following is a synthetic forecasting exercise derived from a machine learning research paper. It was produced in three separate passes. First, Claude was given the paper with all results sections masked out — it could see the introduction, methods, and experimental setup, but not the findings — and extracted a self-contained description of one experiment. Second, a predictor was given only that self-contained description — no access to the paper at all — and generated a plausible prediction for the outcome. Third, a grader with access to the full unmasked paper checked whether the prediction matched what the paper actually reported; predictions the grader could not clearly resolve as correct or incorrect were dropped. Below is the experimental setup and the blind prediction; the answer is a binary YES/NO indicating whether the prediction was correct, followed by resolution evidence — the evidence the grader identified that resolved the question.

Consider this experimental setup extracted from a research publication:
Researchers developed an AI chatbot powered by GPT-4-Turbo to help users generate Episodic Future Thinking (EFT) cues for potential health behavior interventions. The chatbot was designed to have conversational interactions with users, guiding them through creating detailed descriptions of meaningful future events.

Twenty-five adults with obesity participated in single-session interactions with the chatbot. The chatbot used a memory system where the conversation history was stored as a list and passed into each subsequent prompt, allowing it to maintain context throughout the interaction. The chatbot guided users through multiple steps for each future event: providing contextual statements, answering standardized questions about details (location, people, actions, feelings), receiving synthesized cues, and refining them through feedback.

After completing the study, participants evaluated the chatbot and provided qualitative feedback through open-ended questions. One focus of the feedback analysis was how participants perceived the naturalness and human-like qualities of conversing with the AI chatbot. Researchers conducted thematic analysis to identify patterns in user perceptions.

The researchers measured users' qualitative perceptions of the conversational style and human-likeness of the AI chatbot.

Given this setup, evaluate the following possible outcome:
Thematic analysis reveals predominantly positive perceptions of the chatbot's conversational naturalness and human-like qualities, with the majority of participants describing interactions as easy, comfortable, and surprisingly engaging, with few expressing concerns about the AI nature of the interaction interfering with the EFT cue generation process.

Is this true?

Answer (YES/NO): NO